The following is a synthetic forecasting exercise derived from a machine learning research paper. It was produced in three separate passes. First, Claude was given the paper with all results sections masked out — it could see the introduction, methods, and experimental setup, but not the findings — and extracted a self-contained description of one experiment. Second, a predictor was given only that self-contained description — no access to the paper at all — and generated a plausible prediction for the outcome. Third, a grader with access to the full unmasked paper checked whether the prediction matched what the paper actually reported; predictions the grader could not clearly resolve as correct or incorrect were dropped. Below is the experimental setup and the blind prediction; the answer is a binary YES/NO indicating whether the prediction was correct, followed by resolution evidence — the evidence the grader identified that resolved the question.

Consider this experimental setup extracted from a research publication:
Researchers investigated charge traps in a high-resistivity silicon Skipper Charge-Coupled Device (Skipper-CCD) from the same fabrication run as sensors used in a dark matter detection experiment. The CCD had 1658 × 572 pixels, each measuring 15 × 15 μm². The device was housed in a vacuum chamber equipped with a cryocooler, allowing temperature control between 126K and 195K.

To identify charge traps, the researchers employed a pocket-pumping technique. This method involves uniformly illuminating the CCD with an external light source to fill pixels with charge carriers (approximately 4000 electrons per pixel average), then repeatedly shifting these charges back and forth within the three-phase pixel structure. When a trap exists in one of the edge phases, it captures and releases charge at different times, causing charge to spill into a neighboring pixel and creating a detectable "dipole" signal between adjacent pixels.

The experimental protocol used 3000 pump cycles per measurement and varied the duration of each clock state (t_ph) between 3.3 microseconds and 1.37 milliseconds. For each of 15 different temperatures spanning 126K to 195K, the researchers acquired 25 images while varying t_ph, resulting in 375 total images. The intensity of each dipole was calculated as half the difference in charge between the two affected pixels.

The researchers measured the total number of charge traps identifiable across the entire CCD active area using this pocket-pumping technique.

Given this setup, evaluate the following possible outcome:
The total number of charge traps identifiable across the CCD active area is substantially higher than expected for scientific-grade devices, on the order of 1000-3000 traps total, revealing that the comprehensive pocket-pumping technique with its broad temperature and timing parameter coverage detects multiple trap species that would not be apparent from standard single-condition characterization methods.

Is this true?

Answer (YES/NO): NO